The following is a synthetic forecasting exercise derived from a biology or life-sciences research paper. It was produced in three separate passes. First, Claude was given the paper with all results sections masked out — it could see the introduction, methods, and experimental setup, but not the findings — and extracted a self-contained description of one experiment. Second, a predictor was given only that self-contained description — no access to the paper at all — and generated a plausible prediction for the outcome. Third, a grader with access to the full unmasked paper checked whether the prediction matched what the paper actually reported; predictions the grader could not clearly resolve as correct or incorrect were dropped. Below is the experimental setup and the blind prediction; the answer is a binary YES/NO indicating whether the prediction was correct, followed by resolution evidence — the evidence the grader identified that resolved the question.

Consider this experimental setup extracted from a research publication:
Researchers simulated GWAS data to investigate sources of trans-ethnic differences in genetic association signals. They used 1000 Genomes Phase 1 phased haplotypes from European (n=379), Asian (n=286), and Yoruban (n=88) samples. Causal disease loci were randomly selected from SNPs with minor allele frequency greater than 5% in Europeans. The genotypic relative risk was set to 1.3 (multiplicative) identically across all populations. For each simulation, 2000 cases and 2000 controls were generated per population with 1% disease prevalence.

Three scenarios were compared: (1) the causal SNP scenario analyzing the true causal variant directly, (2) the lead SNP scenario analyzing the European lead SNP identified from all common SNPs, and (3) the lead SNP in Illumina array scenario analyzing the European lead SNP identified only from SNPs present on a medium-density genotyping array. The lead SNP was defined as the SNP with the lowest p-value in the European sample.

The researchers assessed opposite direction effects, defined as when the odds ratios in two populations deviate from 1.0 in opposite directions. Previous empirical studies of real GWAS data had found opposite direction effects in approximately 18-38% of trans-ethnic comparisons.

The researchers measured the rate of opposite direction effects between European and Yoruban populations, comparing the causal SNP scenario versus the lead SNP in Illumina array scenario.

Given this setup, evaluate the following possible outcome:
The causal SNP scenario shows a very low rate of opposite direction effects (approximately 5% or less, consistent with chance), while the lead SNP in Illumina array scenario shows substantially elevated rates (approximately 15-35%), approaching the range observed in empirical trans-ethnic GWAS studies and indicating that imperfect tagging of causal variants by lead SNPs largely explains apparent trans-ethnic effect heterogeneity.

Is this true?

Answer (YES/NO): YES